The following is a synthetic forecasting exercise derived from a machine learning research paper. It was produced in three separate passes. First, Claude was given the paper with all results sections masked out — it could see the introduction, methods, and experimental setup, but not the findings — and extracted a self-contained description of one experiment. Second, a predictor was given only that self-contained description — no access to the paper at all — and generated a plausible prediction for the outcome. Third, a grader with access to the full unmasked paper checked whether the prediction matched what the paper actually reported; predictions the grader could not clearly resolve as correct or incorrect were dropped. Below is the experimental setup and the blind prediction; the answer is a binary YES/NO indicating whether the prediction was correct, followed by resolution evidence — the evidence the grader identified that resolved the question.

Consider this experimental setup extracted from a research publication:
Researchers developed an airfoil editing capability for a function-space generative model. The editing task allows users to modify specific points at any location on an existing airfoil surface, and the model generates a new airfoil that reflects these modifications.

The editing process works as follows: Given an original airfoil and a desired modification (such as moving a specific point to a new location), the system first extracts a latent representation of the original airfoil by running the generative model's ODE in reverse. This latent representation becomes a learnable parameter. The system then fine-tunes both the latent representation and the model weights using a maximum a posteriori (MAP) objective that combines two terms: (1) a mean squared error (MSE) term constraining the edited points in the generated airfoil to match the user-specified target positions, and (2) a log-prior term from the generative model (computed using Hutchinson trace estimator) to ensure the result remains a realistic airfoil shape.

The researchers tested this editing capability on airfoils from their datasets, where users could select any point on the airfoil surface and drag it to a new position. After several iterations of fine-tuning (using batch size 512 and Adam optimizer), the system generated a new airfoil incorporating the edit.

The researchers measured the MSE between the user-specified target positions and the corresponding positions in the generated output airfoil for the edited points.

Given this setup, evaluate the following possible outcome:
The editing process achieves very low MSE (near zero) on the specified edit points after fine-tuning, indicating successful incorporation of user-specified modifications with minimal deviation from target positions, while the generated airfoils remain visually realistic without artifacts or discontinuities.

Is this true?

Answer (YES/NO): YES